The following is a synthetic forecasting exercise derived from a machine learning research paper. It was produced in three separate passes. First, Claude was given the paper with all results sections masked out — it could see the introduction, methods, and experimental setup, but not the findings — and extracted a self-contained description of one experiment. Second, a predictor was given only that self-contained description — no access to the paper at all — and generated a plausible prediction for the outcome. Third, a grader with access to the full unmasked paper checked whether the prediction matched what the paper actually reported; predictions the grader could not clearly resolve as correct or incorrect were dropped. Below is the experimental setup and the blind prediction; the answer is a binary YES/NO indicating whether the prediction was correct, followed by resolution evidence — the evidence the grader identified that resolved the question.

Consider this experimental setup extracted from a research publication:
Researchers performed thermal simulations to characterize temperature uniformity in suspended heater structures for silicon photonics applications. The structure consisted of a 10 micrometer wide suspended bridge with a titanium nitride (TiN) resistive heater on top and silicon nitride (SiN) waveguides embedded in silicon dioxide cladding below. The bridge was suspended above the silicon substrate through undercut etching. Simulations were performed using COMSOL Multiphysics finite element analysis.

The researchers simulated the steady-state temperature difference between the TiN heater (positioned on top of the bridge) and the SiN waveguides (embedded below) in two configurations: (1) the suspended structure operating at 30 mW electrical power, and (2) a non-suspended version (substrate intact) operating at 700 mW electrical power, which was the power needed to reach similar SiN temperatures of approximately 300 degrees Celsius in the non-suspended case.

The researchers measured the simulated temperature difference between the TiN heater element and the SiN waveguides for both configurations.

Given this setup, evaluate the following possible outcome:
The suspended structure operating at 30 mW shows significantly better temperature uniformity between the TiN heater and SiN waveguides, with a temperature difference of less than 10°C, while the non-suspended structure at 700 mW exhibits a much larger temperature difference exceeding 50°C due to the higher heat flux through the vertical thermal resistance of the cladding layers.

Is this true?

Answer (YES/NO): YES